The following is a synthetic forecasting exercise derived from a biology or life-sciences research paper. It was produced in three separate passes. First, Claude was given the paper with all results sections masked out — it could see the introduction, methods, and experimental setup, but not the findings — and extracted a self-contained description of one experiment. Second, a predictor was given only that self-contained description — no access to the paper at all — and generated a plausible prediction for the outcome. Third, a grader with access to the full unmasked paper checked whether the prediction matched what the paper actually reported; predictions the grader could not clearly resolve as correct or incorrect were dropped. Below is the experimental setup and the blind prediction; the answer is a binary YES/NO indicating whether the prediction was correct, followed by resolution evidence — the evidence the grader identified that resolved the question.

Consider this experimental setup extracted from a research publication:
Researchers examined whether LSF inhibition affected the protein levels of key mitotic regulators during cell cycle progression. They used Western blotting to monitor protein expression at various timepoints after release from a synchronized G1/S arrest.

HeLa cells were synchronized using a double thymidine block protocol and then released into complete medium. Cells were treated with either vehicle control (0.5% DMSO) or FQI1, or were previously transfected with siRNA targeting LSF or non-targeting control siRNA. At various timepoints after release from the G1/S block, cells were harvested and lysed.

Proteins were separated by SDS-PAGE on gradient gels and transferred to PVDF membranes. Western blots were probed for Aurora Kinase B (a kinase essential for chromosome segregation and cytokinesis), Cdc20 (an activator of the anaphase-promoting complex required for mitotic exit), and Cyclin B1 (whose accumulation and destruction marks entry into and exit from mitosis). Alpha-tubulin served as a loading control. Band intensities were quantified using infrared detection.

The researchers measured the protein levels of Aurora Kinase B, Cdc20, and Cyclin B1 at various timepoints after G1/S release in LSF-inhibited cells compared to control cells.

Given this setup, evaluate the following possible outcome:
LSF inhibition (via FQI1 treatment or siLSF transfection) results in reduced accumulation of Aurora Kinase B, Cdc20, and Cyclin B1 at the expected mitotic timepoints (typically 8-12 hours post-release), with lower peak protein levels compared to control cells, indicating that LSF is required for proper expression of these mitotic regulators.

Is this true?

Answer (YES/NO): NO